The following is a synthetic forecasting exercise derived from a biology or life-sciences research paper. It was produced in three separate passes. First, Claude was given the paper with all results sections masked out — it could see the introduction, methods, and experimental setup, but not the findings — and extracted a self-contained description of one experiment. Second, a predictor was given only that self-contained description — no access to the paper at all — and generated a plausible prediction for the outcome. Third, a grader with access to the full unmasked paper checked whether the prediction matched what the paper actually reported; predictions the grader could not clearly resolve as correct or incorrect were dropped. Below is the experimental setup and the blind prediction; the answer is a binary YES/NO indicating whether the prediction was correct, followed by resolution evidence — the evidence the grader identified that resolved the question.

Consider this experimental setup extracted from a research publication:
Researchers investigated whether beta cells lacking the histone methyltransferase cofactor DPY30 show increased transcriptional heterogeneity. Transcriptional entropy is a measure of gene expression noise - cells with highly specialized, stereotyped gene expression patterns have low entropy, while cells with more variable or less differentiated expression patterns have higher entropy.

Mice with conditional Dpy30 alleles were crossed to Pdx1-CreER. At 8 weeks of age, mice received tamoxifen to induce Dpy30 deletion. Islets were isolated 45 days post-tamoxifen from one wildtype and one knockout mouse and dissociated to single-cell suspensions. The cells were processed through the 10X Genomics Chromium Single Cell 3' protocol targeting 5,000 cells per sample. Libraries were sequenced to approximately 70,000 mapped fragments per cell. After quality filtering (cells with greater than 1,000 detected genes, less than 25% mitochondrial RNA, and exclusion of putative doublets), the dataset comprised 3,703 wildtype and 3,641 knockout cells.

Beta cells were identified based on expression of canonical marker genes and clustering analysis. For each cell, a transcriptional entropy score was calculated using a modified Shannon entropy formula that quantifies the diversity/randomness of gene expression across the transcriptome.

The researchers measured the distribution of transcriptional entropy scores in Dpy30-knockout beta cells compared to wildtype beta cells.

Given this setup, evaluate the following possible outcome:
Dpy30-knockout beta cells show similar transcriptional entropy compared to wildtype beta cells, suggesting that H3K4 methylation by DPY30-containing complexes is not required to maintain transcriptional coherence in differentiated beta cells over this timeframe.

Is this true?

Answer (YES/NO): NO